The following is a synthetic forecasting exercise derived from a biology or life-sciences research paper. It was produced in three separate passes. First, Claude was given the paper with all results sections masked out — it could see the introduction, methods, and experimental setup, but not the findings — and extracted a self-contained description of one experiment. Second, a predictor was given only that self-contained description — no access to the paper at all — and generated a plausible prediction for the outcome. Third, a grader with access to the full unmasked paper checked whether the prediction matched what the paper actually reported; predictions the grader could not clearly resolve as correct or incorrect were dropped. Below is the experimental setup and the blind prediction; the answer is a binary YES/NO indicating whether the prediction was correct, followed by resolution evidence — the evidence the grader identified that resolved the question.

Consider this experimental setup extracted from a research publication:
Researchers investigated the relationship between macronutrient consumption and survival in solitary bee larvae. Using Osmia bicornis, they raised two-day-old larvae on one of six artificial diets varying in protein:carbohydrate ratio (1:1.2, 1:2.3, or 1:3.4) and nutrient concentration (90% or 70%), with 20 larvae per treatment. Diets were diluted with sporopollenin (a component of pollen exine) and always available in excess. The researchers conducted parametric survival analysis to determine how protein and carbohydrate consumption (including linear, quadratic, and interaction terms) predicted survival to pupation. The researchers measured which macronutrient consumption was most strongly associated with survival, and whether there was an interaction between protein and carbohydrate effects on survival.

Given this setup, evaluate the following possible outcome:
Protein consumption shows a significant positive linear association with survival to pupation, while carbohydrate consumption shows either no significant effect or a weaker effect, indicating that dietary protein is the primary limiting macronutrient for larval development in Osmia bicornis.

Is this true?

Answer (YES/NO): NO